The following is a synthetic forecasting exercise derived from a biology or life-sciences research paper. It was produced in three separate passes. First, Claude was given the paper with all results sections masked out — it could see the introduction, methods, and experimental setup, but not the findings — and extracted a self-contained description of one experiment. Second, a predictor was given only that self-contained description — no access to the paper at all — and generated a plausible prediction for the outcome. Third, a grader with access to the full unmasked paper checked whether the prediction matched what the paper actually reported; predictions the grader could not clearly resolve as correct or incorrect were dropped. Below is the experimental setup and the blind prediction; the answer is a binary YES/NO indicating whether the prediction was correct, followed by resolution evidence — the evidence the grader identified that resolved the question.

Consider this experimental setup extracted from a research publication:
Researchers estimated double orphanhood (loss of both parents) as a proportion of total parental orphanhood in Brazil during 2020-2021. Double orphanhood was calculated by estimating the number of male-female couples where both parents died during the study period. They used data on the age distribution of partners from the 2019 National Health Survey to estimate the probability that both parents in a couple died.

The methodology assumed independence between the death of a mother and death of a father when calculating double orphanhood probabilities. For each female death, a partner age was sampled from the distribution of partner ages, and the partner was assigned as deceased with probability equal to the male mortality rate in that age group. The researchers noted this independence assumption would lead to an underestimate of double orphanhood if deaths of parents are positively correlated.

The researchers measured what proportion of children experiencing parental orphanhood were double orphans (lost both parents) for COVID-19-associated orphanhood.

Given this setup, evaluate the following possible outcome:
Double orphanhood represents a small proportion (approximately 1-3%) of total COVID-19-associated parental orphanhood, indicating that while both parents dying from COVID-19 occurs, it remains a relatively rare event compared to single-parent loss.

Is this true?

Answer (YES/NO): NO